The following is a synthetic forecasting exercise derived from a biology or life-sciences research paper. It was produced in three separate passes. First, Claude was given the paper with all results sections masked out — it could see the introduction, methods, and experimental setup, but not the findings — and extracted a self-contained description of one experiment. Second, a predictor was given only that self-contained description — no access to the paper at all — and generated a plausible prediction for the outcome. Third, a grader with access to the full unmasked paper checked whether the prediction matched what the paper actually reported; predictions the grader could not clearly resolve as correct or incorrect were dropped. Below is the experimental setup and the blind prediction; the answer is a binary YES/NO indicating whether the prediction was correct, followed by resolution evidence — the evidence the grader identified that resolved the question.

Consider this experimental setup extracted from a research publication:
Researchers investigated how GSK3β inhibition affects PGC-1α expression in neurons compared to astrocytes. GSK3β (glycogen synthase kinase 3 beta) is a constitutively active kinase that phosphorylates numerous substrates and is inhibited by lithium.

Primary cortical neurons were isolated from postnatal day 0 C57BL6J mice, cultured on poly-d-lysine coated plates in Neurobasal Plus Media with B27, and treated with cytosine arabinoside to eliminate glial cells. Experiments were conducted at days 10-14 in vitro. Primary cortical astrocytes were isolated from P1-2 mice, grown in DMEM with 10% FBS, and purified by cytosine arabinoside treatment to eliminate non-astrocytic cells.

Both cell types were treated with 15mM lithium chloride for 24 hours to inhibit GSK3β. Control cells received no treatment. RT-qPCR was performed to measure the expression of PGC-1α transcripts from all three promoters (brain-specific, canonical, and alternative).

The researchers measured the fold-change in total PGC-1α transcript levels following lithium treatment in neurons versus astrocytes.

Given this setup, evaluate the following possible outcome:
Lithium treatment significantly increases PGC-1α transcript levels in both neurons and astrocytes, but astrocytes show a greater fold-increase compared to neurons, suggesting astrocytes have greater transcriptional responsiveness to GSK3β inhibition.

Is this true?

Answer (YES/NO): NO